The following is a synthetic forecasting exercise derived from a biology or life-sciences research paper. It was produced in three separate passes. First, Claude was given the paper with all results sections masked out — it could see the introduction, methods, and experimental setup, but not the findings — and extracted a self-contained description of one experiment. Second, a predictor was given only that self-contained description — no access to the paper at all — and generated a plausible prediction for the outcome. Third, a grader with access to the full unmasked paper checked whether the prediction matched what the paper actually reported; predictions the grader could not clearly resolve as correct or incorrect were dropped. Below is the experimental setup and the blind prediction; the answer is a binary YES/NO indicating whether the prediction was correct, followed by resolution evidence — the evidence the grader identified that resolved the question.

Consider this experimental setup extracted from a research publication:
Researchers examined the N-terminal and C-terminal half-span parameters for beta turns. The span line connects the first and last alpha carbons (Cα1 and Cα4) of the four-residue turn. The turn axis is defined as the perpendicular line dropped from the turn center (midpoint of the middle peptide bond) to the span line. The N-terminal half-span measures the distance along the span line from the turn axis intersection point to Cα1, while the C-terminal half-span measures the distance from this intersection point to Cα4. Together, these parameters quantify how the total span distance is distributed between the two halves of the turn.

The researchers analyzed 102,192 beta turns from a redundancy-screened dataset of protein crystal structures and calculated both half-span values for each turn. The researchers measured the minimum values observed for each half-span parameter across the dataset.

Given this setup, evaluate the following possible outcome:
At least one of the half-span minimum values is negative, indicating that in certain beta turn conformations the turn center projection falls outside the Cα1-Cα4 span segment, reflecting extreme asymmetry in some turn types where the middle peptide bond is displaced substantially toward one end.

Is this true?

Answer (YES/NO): NO